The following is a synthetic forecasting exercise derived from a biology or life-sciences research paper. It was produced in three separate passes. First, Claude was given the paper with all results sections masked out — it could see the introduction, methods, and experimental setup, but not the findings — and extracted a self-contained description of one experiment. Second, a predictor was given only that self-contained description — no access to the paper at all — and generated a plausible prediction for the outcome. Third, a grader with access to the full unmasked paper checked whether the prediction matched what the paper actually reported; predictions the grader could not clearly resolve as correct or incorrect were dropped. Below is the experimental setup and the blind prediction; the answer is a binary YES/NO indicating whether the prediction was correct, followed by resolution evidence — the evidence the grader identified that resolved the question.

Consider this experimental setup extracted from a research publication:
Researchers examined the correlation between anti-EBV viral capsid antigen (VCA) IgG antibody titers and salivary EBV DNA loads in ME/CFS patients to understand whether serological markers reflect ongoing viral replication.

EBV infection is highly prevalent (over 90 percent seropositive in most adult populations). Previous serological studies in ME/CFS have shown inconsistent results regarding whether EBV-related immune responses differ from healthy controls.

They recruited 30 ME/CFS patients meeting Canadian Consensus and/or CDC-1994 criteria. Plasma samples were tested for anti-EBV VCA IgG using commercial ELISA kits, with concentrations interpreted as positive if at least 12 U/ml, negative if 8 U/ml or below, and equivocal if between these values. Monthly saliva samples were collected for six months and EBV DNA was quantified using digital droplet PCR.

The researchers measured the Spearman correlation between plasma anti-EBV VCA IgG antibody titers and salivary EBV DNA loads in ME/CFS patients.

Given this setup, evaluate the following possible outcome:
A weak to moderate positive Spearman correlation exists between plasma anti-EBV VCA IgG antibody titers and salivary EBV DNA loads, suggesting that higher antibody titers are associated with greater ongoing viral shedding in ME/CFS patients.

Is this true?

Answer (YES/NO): NO